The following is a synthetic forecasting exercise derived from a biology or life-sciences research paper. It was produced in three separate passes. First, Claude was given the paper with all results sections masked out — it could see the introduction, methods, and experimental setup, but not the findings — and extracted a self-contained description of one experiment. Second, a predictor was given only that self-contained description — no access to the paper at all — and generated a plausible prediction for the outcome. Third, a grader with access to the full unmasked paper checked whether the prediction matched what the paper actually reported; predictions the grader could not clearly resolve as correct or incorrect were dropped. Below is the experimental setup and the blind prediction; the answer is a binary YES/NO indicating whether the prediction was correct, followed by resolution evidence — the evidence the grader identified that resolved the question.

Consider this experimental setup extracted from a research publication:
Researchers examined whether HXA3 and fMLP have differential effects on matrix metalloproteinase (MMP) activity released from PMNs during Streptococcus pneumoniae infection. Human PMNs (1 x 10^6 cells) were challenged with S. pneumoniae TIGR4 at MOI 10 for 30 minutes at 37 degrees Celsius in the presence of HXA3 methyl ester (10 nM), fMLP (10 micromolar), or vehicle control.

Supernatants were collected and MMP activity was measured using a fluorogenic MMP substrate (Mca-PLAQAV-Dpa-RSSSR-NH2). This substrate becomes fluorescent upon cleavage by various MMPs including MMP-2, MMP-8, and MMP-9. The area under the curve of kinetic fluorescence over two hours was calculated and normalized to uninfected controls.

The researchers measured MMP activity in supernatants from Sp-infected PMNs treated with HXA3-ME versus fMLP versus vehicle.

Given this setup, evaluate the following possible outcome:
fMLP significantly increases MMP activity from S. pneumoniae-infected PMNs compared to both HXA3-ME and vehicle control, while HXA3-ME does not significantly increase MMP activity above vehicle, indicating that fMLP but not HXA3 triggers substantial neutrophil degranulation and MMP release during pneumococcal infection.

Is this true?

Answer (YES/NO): NO